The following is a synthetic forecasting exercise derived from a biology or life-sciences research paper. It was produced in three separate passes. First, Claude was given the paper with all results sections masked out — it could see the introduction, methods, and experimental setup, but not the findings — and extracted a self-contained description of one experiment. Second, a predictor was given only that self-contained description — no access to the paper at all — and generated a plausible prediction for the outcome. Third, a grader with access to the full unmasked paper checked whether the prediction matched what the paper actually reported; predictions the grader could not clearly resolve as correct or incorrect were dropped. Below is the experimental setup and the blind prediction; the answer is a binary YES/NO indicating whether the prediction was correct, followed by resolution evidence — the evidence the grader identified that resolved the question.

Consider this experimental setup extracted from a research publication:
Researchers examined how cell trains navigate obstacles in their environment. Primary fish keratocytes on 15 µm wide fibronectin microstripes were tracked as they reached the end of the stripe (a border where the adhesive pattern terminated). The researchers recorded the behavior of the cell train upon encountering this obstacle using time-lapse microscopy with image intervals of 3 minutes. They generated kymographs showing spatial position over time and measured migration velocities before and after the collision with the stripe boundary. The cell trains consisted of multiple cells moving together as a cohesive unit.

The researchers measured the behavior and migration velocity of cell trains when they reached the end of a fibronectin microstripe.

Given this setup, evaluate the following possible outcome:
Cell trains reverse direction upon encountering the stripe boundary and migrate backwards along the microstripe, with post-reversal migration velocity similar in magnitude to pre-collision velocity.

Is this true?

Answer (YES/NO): YES